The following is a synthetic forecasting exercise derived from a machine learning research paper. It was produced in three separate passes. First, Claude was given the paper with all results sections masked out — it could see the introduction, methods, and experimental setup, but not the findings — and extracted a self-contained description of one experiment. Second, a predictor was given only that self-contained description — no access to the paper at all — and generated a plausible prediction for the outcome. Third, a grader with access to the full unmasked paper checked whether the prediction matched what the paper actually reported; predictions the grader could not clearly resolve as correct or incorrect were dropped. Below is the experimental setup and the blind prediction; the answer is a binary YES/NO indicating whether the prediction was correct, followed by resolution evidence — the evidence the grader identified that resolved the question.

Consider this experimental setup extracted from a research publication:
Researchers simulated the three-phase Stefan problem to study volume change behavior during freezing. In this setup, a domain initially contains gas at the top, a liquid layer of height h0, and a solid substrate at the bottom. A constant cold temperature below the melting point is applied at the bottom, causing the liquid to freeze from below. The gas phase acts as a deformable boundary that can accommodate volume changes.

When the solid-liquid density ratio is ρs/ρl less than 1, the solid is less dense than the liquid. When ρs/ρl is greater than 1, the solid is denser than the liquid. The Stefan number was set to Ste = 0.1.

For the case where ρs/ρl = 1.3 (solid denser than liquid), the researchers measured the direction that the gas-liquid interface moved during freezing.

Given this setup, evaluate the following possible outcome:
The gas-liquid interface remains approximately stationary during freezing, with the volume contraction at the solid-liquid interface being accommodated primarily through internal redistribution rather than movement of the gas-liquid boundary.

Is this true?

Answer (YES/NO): NO